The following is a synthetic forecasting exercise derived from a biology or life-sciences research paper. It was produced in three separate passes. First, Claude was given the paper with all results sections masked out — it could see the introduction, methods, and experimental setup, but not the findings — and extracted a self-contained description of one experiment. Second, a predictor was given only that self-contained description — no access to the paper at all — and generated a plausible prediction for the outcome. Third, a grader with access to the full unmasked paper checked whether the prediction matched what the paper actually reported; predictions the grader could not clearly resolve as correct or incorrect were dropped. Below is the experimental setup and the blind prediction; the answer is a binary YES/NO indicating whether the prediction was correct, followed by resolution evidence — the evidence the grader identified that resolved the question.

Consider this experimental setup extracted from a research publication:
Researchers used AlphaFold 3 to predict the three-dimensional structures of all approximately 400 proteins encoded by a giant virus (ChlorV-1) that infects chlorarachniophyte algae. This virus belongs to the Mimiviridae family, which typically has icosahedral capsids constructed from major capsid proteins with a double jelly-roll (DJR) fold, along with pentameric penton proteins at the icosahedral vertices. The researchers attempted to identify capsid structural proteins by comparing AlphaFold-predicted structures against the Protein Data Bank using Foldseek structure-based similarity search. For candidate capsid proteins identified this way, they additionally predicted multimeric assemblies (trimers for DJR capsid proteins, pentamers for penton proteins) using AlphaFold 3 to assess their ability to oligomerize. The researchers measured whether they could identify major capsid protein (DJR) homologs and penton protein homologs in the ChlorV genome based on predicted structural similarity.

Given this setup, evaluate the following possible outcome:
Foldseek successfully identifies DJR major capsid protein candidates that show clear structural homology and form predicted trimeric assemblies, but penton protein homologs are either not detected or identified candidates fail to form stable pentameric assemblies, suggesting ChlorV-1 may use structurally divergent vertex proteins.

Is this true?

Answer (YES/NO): NO